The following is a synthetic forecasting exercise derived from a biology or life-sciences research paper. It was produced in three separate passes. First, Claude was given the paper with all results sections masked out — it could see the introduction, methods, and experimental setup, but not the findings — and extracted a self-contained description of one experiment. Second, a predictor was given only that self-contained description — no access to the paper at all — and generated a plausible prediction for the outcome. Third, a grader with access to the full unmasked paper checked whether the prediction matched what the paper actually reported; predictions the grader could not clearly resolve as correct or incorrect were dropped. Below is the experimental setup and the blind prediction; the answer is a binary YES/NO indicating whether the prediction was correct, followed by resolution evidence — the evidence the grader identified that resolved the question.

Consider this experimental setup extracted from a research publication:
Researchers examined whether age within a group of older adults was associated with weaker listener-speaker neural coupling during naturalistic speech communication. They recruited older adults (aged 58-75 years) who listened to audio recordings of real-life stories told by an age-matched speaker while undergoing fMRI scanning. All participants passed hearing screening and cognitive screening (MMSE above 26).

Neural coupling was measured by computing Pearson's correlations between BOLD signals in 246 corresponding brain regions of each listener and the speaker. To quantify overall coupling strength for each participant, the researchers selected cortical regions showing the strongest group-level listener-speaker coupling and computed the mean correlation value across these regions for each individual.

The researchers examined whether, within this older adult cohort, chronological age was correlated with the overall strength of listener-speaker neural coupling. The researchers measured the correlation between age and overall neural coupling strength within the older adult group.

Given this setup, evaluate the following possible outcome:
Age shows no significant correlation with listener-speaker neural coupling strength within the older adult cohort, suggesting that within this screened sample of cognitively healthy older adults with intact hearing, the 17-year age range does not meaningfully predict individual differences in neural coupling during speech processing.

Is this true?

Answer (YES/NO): NO